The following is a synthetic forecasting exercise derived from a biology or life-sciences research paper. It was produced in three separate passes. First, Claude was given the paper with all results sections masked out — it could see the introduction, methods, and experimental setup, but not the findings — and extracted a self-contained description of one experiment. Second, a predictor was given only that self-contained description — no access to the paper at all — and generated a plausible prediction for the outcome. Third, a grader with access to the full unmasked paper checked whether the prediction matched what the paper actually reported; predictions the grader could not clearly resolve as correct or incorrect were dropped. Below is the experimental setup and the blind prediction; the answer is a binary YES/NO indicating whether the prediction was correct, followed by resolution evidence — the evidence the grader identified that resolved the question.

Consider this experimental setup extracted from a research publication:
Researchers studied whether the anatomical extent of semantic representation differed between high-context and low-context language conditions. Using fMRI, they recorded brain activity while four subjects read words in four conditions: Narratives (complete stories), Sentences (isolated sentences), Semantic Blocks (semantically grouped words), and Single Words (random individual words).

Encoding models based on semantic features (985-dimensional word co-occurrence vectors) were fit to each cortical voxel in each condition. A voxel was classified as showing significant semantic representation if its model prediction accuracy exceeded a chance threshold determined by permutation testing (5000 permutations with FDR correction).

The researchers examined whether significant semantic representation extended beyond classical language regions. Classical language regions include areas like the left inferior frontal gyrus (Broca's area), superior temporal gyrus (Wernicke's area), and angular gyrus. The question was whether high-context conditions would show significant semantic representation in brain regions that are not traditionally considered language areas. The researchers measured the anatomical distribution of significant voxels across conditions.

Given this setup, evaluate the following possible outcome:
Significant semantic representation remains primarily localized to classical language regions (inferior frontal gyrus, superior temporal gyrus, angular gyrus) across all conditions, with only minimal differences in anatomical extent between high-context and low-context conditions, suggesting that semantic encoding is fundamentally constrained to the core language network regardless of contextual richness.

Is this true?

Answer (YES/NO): NO